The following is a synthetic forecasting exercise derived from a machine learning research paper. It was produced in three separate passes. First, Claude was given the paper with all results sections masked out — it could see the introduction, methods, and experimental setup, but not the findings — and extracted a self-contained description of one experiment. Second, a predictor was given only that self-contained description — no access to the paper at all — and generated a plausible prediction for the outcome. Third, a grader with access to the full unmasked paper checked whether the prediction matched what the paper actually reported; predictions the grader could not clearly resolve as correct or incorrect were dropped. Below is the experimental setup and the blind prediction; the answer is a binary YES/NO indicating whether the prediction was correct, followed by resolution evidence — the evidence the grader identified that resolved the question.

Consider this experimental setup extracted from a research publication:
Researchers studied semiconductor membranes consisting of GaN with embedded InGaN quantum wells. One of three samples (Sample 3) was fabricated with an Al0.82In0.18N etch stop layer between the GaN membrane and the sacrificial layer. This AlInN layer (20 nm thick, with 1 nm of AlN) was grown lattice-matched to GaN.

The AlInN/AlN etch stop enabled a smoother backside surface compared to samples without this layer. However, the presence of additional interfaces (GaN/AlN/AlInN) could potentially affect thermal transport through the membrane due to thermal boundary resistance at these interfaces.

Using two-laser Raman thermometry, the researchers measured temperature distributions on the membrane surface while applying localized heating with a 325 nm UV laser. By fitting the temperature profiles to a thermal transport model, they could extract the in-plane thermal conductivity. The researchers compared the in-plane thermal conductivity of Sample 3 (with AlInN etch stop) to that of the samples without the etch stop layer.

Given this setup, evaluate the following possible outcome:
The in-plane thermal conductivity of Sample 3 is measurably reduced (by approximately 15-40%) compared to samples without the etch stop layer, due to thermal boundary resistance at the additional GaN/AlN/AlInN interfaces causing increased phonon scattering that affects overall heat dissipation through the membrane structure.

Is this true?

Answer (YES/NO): NO